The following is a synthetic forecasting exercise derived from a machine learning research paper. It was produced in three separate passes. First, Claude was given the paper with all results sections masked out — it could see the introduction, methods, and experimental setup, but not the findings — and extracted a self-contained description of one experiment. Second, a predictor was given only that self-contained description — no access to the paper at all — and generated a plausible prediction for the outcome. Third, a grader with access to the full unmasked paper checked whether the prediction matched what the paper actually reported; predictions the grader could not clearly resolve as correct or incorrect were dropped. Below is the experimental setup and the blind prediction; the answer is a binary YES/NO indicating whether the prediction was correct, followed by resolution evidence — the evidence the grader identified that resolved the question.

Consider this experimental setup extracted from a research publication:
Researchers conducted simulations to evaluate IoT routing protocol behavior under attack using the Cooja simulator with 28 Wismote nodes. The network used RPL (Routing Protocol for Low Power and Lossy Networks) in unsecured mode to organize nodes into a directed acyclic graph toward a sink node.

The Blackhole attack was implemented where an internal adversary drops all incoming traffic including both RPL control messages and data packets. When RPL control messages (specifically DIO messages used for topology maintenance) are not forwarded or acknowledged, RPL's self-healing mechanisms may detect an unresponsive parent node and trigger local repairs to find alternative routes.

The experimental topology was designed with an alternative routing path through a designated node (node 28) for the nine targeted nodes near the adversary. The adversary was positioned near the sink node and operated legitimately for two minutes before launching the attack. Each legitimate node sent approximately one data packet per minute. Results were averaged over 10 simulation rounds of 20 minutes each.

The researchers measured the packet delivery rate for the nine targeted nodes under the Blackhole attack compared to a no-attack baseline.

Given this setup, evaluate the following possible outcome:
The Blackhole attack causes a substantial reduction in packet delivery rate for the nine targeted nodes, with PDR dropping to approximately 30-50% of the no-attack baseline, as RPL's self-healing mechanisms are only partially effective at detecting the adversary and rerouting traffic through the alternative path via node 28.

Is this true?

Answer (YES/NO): NO